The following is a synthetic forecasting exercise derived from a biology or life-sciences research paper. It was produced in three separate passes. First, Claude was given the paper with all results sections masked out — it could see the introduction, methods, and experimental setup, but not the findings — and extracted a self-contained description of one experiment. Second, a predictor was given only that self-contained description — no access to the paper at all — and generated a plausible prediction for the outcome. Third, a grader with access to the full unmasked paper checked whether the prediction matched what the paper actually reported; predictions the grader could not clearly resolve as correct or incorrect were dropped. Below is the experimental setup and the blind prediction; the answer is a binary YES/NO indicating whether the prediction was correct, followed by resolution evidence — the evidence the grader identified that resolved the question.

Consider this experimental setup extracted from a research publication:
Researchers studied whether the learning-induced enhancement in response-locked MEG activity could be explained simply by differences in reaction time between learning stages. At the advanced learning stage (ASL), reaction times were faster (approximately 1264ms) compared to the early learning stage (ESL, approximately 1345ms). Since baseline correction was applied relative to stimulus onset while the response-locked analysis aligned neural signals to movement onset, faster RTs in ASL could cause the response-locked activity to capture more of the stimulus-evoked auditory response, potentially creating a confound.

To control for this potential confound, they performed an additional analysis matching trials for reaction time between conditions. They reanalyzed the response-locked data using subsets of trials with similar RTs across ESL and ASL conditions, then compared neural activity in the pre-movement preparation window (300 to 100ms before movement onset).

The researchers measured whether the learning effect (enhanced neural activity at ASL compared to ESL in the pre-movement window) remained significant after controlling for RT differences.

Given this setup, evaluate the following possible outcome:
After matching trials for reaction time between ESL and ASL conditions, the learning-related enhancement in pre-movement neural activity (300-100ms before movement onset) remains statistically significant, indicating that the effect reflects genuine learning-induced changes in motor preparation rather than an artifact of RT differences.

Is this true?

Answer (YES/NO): YES